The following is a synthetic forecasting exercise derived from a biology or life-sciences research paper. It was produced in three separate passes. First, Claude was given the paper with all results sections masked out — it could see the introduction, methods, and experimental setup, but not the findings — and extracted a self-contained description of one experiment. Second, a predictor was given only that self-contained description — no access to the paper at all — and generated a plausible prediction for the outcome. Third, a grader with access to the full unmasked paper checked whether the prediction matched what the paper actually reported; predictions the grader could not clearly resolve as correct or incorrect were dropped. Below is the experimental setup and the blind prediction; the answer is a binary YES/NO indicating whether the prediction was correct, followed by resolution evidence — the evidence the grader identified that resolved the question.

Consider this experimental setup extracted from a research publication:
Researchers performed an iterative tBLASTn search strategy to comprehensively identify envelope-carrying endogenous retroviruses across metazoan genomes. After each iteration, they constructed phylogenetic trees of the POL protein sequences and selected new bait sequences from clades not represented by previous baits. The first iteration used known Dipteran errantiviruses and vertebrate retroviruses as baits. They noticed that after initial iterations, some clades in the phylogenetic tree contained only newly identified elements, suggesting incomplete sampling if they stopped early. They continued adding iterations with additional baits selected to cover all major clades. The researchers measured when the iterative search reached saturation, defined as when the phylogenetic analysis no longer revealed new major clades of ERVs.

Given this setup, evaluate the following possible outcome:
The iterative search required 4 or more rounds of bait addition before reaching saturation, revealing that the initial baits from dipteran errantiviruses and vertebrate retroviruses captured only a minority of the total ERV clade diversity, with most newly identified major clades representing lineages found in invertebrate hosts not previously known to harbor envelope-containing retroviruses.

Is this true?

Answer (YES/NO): YES